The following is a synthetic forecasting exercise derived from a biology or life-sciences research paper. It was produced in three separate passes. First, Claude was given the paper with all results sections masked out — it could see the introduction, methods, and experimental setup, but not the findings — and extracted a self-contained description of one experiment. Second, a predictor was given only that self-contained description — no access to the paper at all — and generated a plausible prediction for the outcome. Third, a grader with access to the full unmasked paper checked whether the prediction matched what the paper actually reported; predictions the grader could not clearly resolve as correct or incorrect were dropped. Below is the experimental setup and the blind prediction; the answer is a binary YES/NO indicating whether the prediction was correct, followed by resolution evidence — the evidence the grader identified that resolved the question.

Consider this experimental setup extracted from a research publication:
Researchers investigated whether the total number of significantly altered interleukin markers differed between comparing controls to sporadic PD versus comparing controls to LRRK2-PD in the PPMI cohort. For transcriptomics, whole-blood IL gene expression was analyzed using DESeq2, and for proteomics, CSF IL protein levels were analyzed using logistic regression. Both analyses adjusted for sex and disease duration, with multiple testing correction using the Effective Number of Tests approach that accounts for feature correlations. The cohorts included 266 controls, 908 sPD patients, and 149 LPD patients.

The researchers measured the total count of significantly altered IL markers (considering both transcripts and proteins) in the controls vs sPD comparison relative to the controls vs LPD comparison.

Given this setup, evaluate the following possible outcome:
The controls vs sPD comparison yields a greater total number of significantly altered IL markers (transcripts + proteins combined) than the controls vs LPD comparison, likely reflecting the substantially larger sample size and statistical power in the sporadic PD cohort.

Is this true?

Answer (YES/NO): NO